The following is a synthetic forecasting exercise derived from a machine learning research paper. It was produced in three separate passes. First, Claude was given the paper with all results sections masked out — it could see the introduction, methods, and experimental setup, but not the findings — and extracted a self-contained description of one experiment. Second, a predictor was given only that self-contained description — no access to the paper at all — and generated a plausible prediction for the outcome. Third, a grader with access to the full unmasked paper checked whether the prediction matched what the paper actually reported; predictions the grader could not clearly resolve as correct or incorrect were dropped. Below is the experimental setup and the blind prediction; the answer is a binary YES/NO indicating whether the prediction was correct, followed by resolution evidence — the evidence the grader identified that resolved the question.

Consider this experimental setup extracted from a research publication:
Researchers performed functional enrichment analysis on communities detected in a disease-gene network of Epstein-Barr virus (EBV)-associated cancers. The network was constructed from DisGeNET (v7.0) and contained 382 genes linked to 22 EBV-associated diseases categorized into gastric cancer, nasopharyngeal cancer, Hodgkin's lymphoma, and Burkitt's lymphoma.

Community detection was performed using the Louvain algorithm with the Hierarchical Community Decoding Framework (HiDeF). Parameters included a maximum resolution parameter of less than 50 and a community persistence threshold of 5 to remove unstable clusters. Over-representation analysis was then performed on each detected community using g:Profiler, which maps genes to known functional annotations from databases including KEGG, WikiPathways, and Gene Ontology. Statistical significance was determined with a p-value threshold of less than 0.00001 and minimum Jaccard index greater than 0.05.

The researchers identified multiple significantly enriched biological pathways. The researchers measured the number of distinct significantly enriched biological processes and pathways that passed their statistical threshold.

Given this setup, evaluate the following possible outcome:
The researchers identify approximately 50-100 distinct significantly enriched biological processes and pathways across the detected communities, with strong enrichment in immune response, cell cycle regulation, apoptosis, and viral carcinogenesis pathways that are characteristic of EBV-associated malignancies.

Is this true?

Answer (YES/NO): NO